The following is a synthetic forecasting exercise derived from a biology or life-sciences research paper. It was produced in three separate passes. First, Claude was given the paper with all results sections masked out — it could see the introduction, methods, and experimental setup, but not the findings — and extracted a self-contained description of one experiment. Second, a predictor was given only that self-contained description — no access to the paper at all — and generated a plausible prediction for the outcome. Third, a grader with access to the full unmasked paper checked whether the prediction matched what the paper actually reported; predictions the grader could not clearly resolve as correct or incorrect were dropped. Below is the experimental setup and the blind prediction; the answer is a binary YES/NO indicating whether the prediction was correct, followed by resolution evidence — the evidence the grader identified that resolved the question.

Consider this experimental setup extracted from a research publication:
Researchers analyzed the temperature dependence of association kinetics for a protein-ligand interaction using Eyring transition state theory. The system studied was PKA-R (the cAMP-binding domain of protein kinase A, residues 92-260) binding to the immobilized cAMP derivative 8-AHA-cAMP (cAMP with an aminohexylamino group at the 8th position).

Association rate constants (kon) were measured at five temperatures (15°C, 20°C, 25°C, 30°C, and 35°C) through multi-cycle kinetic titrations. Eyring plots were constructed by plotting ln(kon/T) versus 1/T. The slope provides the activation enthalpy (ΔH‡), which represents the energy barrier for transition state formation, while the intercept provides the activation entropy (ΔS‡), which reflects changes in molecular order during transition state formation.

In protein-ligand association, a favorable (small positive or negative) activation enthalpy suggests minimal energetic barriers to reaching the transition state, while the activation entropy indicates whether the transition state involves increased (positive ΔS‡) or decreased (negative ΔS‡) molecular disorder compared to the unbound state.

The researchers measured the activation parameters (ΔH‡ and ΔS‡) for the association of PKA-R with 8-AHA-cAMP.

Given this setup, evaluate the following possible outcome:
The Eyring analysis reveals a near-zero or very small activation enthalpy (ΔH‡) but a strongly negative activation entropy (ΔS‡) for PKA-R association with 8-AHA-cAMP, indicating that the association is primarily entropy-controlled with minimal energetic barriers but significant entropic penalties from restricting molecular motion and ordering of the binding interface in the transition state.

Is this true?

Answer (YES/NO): NO